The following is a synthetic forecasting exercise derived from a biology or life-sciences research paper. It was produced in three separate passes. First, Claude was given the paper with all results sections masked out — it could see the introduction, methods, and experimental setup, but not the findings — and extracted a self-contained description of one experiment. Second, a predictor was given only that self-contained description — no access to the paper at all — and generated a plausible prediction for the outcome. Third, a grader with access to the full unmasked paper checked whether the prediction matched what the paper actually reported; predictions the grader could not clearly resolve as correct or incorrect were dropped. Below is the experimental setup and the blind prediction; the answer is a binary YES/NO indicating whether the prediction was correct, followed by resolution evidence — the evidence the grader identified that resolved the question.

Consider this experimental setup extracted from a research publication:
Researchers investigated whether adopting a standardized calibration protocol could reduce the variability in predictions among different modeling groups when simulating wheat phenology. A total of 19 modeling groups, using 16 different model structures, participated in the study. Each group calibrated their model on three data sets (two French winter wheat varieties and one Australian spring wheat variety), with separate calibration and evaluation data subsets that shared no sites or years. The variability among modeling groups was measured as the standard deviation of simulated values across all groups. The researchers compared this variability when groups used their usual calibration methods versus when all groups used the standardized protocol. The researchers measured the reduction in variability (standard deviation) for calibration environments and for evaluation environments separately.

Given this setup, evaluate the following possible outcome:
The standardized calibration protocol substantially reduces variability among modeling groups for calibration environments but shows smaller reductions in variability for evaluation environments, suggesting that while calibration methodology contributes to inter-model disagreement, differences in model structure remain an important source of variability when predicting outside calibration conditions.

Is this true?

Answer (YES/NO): YES